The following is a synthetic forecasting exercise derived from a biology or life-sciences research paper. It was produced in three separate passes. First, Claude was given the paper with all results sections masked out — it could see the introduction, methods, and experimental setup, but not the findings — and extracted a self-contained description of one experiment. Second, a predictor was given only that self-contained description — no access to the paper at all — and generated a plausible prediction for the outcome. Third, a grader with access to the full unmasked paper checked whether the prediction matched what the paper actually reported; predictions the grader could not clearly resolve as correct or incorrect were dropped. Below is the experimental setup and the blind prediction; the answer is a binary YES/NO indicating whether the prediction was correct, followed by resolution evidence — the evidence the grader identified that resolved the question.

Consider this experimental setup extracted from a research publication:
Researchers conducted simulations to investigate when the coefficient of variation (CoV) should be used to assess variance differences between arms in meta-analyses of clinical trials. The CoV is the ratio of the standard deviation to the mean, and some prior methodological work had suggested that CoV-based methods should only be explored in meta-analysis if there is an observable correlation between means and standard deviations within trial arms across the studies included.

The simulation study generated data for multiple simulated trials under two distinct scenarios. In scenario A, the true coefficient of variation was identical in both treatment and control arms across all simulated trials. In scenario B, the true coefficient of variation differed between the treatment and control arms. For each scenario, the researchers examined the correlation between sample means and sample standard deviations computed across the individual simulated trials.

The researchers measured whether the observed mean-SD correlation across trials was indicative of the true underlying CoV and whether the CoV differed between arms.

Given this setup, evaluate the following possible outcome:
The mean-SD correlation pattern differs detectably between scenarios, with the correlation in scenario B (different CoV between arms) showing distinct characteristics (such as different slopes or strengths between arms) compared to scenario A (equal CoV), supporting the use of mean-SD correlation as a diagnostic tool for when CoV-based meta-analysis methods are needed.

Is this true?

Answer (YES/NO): NO